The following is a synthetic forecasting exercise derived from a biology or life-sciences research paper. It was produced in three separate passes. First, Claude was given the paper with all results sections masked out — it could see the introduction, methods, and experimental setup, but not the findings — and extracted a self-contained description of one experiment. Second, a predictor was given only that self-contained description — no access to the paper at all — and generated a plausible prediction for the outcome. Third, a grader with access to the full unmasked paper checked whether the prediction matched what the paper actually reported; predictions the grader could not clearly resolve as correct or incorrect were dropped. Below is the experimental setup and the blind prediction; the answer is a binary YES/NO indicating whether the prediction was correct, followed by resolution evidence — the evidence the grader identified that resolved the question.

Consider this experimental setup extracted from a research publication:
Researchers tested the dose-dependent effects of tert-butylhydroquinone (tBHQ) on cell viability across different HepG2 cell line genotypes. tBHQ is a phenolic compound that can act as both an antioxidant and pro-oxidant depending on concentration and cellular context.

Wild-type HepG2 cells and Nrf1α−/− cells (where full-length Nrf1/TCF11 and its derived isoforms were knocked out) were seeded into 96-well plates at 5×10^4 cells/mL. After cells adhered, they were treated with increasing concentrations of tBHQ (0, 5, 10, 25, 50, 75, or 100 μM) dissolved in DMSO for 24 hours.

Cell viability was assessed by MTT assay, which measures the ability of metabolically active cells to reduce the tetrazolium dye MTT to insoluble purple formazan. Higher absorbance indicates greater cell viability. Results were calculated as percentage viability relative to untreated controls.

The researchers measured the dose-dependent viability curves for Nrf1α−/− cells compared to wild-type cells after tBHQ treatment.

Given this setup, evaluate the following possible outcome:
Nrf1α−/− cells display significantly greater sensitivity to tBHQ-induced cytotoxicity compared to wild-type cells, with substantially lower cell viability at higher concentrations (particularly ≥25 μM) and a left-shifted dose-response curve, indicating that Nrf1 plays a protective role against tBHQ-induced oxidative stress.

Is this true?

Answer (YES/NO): NO